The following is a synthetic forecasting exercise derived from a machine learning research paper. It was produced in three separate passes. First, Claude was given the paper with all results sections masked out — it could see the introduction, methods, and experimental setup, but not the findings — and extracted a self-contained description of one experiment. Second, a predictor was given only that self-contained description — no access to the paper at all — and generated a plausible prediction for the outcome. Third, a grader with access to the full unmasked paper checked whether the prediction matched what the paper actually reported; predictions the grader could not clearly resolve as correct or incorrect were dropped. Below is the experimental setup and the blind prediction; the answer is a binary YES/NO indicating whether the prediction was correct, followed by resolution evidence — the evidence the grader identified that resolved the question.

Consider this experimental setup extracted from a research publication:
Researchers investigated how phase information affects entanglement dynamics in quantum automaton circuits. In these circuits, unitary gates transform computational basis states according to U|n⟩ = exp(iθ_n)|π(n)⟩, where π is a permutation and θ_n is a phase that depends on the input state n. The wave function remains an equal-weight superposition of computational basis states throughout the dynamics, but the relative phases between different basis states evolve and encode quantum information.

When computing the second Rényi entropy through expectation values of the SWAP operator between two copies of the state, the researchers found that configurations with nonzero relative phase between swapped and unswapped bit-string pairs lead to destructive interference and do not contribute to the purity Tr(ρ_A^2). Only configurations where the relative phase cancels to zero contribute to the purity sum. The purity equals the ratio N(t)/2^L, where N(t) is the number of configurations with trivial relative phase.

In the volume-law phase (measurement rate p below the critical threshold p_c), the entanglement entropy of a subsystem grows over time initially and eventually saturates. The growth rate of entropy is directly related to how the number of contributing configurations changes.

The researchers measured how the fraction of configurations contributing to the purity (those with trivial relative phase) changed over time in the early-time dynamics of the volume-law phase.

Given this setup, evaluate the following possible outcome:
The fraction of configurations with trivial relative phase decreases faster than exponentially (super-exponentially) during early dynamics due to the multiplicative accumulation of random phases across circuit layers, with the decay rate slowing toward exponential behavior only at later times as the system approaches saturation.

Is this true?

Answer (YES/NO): NO